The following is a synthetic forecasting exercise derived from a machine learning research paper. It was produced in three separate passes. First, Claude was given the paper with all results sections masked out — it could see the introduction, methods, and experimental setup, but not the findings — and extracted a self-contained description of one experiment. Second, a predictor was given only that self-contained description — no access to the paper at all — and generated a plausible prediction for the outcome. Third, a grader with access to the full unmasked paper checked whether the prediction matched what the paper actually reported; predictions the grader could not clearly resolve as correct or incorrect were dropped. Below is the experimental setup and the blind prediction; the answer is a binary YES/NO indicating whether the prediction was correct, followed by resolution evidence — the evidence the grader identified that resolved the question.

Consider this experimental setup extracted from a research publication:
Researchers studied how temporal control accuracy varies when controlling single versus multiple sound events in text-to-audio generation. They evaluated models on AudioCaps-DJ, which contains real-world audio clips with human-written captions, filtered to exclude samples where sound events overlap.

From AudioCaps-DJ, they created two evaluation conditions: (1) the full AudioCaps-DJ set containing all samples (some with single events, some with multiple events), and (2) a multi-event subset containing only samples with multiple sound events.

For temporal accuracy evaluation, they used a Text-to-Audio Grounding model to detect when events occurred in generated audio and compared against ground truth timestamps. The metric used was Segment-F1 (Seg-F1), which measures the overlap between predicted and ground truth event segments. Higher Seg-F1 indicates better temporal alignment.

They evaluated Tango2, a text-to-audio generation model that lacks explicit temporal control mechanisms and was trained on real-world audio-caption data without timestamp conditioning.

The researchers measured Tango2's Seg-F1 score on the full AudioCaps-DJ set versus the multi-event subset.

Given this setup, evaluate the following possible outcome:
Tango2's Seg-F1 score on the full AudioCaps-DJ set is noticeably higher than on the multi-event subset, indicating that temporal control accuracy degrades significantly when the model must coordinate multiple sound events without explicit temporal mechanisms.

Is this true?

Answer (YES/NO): YES